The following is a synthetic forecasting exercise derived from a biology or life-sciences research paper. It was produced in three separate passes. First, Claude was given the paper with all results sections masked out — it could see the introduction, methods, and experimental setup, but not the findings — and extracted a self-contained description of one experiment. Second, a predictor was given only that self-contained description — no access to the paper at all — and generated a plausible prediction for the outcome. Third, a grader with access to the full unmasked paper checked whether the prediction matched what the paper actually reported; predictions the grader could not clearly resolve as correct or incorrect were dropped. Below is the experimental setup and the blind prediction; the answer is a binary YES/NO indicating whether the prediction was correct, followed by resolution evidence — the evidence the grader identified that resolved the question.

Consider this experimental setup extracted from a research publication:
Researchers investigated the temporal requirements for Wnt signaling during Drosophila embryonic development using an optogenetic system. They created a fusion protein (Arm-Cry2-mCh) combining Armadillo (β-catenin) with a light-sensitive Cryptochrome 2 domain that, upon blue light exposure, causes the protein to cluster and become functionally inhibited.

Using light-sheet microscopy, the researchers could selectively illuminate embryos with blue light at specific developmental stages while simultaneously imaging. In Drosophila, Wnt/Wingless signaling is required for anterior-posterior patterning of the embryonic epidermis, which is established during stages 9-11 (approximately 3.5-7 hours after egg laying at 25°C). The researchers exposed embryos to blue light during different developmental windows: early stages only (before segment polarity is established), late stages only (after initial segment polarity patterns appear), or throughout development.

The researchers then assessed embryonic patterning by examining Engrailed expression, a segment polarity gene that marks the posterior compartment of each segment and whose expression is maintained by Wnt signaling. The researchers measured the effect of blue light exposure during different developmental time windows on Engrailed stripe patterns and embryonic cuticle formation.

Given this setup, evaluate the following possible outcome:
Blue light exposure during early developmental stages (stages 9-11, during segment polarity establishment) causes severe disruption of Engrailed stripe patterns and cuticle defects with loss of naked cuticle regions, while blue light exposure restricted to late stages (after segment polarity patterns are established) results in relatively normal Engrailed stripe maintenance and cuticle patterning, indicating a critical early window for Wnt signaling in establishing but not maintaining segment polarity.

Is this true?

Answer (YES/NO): NO